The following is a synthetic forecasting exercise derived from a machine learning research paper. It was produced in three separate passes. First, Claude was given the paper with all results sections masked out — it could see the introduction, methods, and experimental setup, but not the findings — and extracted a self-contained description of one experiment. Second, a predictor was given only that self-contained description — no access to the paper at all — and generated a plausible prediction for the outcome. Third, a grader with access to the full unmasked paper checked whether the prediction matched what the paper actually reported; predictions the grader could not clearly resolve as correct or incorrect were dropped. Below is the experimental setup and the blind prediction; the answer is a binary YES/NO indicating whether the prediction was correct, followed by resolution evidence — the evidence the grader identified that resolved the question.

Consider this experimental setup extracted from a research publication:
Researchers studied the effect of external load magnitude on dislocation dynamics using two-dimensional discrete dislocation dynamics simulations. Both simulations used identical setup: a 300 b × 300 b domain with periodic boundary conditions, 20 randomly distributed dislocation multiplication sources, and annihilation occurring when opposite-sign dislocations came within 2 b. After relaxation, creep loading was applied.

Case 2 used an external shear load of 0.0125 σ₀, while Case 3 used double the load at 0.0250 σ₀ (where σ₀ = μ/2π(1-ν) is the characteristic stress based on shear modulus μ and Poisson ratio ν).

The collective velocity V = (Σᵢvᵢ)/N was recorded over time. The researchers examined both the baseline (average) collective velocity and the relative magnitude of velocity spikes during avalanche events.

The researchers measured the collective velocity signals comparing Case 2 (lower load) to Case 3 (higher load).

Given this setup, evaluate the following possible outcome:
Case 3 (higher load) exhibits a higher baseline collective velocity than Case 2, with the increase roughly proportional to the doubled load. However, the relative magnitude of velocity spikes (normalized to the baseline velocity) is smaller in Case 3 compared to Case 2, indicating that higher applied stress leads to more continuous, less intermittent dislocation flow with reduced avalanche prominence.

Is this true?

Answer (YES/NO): NO